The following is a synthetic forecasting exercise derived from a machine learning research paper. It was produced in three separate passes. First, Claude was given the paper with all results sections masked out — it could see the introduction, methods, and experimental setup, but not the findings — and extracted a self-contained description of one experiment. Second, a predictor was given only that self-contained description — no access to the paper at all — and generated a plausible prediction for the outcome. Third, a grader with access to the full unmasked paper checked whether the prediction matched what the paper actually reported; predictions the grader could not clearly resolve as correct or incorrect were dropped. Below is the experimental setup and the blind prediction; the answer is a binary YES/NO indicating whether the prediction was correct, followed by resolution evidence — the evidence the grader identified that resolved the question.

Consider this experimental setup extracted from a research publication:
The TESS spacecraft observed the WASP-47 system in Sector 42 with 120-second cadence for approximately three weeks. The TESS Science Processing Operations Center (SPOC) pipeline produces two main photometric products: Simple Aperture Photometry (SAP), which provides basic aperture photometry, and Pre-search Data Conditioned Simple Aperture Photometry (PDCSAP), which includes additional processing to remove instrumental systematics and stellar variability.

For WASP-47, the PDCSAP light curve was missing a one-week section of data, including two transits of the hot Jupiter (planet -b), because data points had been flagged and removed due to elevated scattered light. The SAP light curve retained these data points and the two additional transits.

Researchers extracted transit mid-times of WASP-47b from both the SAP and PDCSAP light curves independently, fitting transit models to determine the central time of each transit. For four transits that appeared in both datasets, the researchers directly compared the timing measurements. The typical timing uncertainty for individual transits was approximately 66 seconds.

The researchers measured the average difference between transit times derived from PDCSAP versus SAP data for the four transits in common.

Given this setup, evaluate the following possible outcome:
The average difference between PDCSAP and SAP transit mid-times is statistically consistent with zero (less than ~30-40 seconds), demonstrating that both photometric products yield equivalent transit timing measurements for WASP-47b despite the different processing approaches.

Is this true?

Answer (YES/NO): YES